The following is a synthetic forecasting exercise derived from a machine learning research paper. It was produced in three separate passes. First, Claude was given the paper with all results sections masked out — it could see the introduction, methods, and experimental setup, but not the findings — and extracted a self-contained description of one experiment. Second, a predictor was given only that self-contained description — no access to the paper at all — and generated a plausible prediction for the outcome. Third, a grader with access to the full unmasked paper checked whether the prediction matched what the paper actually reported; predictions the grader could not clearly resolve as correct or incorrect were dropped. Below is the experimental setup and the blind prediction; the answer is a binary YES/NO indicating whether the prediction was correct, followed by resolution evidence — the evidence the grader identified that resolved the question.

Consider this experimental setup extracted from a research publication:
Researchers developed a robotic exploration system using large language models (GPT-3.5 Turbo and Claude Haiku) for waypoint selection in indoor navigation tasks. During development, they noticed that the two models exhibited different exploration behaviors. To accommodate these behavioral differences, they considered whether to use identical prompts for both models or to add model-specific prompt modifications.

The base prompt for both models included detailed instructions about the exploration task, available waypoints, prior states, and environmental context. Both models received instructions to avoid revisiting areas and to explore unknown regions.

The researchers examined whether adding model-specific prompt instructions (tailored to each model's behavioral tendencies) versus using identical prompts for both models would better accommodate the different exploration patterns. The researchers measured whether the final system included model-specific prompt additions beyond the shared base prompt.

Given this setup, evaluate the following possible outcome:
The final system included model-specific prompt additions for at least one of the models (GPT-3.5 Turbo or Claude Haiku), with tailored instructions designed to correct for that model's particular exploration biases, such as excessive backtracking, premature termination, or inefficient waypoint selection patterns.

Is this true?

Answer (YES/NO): YES